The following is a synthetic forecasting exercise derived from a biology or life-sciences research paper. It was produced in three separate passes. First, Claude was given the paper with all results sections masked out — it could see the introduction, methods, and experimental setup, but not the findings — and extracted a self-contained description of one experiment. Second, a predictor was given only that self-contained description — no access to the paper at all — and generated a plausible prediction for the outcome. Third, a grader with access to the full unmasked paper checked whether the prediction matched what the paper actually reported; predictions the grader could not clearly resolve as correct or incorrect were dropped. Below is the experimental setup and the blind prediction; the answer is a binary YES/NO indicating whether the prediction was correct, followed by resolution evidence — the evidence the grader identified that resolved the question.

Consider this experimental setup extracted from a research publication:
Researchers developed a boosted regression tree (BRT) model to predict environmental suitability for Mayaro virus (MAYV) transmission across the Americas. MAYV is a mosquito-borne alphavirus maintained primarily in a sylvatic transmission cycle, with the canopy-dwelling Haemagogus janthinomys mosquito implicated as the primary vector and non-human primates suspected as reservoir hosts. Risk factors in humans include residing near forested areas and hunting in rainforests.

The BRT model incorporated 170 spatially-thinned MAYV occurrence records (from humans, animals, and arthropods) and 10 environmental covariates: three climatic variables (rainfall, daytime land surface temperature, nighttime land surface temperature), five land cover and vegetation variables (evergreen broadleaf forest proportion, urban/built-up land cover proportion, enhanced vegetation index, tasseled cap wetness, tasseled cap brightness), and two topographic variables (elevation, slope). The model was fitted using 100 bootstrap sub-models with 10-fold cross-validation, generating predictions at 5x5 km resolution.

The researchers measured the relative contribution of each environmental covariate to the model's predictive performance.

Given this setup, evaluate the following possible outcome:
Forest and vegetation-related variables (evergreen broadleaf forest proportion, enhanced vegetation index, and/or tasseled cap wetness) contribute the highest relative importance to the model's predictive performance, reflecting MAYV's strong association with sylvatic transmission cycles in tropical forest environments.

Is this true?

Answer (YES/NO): NO